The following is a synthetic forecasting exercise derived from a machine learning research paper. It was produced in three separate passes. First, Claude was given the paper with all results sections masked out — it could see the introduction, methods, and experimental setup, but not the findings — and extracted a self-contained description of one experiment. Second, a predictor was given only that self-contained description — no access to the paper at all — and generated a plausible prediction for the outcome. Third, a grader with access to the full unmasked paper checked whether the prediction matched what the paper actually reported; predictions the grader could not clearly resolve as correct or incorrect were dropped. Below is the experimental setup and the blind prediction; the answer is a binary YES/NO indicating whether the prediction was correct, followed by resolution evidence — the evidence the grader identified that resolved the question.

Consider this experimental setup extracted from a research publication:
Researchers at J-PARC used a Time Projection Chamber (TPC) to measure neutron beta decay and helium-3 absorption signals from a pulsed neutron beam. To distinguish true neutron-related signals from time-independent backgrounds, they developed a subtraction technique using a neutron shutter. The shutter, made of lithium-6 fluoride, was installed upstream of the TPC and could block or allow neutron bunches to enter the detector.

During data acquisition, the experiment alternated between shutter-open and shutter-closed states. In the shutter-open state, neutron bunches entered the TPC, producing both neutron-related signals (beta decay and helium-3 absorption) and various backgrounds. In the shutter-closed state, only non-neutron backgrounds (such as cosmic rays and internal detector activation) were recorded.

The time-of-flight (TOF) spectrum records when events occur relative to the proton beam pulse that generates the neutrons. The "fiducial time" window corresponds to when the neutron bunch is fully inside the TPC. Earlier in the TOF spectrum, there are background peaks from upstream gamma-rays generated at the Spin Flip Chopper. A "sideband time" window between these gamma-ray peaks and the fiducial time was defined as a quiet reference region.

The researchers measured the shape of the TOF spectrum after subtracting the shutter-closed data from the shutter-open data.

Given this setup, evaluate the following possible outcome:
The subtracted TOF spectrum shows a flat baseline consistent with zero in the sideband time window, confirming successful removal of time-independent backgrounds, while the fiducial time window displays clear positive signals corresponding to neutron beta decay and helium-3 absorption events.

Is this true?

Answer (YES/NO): NO